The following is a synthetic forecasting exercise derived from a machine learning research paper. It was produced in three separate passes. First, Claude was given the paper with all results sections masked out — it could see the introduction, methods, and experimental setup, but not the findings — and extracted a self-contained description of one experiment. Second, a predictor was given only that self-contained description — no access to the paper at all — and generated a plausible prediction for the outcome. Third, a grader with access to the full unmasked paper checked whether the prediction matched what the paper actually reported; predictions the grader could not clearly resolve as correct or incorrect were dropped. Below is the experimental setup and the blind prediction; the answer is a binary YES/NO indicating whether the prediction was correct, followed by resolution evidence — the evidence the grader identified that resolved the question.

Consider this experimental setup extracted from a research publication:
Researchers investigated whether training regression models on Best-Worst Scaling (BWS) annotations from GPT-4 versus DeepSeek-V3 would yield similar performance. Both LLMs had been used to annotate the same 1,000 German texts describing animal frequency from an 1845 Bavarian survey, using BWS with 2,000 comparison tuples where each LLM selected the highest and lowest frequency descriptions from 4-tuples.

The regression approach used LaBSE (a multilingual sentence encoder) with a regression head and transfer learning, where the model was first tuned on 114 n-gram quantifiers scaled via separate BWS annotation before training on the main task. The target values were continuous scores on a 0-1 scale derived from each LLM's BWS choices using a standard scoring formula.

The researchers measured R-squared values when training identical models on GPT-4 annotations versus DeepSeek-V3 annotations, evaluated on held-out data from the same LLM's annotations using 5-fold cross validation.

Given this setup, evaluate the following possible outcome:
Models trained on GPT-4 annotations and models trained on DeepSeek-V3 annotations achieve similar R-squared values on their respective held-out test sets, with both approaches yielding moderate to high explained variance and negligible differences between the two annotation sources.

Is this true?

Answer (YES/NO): YES